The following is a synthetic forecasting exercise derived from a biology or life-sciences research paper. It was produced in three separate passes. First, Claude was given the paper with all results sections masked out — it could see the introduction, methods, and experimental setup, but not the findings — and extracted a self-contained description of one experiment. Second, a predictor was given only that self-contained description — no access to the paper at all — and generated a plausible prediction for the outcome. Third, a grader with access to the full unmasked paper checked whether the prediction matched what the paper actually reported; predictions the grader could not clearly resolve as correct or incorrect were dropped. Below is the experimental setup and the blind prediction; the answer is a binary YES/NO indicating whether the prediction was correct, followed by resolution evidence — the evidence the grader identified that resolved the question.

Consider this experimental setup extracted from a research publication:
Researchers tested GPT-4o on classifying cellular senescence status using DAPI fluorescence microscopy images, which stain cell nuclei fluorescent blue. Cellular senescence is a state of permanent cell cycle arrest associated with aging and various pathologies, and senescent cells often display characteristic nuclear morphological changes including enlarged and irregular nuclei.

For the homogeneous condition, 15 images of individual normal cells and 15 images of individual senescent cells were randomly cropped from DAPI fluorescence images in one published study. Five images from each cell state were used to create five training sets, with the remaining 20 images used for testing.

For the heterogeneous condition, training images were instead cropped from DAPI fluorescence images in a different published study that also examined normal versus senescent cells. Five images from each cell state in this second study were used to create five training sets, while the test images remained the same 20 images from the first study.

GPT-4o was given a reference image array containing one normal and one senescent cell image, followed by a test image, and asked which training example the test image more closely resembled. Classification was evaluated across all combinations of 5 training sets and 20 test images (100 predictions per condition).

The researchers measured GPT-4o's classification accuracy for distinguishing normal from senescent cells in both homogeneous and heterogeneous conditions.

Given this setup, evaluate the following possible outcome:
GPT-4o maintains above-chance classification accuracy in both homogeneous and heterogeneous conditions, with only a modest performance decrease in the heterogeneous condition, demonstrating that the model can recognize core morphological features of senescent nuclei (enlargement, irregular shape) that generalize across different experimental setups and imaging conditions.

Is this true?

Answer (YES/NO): YES